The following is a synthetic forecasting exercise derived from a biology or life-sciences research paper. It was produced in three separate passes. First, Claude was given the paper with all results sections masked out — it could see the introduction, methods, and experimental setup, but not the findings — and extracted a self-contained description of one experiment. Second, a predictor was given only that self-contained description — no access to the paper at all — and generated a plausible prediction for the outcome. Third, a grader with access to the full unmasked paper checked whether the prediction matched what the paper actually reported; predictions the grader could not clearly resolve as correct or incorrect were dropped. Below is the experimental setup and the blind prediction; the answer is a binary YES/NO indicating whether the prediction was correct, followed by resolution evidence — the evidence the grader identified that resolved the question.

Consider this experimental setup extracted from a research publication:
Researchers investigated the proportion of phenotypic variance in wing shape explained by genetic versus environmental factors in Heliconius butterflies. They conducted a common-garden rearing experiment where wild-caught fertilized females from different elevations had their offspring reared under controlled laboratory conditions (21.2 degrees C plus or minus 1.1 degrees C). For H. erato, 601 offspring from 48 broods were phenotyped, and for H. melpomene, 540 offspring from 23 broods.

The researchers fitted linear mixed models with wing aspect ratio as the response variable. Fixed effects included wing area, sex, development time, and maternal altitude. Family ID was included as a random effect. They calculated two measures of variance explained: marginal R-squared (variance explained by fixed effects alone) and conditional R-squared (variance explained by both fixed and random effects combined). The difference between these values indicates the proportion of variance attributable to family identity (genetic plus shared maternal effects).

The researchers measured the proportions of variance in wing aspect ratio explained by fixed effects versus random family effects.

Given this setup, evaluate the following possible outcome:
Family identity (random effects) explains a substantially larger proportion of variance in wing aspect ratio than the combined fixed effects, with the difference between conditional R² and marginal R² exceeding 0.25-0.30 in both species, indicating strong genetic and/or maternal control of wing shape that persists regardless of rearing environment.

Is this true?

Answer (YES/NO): NO